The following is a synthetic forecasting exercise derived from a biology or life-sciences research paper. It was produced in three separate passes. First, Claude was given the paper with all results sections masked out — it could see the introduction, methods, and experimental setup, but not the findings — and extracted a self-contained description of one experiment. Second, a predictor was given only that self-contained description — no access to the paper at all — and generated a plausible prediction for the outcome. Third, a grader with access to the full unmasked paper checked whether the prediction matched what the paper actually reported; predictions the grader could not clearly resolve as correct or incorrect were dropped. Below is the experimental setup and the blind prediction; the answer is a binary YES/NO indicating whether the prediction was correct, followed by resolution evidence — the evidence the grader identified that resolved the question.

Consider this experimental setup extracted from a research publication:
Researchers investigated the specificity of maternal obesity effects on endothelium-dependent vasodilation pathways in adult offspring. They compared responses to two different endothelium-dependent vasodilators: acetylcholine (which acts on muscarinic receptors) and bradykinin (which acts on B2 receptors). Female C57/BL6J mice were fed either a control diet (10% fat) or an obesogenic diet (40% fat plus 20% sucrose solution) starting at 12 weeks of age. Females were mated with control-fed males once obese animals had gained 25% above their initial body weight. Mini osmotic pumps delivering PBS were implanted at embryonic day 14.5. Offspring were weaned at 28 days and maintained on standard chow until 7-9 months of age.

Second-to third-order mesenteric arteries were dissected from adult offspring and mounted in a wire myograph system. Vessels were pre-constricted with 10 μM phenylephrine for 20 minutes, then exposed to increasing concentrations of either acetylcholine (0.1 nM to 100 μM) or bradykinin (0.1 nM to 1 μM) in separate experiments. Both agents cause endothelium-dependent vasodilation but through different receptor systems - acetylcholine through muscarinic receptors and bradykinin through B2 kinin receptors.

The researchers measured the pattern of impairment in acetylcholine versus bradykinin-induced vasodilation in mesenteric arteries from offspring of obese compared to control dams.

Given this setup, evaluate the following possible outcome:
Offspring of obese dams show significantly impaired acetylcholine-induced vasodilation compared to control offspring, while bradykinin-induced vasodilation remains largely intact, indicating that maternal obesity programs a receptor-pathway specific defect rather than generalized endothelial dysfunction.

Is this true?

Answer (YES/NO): YES